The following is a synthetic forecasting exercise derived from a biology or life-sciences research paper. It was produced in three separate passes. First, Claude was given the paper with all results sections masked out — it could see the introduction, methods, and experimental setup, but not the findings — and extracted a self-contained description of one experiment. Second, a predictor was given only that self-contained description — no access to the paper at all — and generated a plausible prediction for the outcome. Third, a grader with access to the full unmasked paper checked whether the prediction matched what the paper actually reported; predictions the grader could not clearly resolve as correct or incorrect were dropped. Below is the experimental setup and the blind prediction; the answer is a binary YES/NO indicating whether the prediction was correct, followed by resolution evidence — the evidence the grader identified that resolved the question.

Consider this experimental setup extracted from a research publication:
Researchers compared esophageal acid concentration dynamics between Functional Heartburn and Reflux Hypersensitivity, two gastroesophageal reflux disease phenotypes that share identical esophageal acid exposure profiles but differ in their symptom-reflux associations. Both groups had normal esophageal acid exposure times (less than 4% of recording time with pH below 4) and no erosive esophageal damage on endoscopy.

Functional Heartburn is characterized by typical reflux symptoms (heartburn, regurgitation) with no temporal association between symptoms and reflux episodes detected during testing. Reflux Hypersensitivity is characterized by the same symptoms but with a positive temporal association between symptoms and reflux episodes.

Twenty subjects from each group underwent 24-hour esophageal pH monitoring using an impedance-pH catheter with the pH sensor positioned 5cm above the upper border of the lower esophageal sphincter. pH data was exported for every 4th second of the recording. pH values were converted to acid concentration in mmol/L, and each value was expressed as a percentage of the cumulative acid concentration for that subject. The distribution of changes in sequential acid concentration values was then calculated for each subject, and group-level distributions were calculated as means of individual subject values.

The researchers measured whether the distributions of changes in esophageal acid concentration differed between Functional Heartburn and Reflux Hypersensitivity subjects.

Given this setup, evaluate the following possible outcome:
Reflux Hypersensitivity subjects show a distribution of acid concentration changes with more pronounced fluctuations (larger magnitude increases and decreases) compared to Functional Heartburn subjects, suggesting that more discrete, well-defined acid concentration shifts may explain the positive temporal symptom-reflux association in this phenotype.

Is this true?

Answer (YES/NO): NO